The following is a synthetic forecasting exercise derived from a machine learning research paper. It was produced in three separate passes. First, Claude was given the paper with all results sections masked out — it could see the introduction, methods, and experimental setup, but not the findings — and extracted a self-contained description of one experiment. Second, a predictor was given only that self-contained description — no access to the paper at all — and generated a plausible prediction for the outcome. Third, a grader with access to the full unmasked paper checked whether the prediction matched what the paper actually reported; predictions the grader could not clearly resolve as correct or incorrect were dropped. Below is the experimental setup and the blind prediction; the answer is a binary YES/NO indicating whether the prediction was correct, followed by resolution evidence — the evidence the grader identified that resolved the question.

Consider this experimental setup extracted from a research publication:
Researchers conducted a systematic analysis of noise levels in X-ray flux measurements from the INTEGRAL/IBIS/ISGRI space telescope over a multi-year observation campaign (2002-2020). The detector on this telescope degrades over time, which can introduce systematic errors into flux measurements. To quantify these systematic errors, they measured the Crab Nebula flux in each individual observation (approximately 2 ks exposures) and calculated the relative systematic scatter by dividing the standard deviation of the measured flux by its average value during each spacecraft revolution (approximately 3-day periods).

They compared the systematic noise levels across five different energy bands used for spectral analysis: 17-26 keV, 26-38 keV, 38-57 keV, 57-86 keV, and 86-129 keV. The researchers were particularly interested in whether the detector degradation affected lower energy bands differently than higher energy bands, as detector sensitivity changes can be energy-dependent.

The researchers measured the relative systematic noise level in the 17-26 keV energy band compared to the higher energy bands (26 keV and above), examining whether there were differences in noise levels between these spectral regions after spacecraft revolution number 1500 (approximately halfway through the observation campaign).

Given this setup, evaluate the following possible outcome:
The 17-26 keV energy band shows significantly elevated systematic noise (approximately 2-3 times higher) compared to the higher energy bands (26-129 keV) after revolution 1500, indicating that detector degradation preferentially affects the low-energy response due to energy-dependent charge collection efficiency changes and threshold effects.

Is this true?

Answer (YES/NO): YES